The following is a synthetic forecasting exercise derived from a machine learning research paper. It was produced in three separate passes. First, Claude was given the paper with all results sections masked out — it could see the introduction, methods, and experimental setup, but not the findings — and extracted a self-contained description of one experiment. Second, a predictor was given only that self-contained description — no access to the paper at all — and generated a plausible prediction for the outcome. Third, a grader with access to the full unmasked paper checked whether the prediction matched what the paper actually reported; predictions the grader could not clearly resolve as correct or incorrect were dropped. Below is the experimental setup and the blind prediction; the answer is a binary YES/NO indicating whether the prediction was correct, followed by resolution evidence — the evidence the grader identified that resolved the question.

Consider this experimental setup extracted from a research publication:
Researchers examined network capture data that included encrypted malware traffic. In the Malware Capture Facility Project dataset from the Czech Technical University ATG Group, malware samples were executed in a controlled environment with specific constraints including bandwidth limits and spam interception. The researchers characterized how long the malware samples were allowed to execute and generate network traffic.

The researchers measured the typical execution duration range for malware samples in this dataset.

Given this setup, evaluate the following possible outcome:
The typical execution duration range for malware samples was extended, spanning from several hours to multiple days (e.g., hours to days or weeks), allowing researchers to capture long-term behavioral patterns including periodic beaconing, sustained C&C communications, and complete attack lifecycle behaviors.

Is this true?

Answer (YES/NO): NO